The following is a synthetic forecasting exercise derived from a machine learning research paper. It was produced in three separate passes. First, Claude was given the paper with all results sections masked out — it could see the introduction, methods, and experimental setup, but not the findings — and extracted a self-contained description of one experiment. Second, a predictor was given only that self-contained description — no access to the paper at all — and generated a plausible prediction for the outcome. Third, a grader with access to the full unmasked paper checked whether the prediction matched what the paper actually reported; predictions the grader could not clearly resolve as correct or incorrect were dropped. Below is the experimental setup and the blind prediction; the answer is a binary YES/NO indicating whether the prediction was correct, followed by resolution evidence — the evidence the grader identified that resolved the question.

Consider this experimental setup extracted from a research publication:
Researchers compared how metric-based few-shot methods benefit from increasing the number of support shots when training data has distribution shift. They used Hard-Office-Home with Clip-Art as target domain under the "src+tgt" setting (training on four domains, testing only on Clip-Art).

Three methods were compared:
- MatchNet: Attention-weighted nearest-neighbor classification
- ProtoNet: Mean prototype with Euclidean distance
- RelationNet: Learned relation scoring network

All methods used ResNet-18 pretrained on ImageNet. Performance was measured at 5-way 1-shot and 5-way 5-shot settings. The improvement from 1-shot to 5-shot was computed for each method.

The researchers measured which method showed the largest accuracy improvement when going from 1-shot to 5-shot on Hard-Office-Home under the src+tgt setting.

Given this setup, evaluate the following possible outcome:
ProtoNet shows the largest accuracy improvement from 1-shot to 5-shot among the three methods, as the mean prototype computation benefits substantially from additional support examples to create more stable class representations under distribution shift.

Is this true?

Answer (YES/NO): NO